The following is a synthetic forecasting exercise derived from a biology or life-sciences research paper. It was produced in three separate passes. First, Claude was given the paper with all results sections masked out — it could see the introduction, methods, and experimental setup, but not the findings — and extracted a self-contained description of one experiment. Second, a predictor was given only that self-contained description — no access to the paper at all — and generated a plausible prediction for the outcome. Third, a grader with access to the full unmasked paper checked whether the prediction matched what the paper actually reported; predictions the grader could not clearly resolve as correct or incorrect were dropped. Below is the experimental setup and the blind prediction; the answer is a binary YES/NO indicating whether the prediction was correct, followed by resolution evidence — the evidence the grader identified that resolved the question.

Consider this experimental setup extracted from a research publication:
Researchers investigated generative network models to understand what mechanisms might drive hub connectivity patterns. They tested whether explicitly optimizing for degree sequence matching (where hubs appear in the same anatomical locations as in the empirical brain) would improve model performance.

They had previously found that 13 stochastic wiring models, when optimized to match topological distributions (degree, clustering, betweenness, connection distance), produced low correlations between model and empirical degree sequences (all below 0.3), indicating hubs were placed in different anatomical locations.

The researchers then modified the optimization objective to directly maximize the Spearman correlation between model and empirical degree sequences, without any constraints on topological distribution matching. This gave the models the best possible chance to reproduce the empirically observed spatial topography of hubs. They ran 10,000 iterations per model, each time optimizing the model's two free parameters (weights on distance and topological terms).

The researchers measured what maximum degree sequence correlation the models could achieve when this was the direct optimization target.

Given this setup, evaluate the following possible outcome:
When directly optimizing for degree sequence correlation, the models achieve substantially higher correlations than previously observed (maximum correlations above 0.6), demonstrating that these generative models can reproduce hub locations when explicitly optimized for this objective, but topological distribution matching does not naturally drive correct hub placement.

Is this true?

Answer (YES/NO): NO